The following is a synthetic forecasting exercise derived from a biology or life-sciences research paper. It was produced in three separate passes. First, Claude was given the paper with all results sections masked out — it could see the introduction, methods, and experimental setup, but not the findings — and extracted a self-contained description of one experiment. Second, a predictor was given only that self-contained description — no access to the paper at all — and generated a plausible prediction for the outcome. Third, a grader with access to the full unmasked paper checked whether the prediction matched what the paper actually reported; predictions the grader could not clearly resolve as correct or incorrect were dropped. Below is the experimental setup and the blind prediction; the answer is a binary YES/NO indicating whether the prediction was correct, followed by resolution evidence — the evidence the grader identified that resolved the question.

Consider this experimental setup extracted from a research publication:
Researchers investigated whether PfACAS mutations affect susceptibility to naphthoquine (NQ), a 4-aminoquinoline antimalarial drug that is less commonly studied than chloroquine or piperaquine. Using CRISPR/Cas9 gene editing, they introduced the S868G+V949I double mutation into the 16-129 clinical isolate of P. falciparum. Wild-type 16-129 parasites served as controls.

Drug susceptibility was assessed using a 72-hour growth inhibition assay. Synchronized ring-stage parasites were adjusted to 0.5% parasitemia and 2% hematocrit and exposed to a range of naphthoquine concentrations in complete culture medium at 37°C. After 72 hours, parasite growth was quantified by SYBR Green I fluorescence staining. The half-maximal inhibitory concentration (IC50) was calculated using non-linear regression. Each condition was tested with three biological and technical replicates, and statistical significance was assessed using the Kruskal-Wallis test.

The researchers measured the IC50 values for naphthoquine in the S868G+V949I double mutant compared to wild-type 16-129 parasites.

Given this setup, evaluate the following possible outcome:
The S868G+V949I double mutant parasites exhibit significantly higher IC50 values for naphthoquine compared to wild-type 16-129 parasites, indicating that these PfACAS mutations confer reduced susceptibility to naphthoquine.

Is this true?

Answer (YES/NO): NO